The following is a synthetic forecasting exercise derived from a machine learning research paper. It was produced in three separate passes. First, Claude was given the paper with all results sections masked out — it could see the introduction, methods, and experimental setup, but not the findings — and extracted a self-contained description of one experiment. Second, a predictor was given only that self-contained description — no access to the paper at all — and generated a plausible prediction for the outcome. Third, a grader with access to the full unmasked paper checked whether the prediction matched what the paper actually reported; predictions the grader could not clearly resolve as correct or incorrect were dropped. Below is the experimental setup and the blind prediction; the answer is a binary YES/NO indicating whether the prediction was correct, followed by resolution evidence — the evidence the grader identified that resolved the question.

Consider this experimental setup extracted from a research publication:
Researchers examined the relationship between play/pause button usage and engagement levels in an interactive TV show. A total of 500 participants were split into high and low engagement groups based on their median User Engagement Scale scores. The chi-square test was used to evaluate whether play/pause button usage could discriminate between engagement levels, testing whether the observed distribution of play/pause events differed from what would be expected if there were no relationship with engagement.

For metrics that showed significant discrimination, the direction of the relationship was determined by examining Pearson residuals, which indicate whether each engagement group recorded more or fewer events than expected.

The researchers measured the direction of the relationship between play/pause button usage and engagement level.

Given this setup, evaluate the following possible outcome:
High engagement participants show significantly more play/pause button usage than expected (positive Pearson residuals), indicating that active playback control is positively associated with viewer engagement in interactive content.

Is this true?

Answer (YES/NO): YES